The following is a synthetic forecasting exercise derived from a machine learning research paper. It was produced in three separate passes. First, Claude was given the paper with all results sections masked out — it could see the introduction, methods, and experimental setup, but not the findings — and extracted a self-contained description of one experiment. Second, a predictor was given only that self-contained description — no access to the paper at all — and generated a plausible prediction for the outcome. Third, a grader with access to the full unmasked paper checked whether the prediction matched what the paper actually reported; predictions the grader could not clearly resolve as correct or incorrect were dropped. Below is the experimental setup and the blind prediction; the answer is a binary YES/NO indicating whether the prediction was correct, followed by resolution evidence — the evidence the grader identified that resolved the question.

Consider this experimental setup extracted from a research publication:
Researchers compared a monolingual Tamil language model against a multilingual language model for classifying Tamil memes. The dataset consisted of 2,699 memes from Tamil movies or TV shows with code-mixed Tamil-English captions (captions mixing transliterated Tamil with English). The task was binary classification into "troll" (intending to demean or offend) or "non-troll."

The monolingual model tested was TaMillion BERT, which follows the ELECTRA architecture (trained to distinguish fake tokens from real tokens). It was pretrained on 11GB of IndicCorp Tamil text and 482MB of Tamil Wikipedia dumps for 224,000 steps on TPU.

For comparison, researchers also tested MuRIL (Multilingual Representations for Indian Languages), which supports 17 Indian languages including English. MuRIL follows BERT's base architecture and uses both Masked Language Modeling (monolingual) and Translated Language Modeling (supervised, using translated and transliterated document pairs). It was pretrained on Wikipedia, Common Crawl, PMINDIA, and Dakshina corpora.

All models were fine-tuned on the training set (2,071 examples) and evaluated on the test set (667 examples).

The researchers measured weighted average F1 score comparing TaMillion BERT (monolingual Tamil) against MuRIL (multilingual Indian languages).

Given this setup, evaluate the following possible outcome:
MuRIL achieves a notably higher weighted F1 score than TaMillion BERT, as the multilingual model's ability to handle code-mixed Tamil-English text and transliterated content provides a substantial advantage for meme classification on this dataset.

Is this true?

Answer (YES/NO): NO